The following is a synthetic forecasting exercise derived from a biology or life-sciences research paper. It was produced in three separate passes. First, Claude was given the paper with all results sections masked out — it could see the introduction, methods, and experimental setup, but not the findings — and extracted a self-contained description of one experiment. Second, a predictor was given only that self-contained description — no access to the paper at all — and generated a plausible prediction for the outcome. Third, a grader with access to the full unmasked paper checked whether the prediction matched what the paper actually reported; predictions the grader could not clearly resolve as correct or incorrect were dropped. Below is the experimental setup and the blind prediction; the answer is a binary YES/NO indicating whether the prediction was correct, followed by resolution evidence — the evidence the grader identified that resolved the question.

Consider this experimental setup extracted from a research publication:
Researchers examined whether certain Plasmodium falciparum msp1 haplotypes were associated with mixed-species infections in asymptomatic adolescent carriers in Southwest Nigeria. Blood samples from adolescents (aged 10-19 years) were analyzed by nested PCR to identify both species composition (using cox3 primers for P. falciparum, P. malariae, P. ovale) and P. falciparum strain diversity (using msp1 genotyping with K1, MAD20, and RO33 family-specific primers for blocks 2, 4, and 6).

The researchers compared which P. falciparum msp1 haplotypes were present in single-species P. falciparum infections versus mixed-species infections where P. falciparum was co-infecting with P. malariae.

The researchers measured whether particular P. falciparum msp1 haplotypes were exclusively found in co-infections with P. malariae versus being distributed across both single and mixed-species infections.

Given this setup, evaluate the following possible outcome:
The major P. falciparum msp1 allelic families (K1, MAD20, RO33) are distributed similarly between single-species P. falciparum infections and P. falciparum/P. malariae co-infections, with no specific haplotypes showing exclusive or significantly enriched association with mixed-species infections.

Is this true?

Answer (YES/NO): NO